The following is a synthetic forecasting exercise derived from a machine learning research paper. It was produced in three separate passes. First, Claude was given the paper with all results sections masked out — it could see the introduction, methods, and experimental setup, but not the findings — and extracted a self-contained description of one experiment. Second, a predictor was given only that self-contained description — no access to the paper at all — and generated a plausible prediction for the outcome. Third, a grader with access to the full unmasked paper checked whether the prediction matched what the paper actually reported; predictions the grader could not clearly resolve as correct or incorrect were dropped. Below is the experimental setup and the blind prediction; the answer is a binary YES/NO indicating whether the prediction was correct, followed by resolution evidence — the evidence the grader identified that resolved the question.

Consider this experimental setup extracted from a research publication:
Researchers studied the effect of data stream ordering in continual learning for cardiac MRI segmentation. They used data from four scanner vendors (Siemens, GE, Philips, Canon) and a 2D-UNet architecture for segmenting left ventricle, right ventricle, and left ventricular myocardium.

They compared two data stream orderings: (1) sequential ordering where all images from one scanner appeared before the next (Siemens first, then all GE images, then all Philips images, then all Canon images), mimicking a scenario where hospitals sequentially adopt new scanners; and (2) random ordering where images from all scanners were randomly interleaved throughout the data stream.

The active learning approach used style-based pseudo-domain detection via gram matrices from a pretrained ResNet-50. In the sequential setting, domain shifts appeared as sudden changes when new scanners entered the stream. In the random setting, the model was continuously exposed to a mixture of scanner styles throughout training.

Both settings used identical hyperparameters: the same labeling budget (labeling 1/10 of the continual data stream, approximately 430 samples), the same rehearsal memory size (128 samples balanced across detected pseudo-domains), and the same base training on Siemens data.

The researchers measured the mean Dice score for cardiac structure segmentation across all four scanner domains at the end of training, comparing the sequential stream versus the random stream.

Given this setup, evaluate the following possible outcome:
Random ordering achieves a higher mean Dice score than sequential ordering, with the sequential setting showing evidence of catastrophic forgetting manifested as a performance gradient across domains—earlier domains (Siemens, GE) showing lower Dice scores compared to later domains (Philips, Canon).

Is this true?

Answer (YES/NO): NO